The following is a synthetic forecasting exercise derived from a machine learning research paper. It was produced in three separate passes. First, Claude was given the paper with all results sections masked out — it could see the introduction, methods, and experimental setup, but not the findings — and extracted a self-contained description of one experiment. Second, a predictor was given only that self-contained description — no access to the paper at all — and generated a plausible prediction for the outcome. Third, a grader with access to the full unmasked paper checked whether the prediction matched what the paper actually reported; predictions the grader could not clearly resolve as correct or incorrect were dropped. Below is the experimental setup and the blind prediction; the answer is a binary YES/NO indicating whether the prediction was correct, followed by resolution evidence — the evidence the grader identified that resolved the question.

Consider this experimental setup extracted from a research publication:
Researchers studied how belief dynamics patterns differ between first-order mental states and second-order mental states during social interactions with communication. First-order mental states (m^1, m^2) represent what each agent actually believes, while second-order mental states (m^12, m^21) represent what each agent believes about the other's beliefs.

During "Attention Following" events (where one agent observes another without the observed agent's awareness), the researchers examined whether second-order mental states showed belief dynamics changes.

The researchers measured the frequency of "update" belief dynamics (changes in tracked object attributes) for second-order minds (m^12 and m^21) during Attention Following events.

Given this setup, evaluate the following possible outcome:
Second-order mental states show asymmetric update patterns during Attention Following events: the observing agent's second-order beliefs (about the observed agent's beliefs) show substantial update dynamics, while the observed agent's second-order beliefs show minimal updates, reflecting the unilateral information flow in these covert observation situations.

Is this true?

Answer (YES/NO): NO